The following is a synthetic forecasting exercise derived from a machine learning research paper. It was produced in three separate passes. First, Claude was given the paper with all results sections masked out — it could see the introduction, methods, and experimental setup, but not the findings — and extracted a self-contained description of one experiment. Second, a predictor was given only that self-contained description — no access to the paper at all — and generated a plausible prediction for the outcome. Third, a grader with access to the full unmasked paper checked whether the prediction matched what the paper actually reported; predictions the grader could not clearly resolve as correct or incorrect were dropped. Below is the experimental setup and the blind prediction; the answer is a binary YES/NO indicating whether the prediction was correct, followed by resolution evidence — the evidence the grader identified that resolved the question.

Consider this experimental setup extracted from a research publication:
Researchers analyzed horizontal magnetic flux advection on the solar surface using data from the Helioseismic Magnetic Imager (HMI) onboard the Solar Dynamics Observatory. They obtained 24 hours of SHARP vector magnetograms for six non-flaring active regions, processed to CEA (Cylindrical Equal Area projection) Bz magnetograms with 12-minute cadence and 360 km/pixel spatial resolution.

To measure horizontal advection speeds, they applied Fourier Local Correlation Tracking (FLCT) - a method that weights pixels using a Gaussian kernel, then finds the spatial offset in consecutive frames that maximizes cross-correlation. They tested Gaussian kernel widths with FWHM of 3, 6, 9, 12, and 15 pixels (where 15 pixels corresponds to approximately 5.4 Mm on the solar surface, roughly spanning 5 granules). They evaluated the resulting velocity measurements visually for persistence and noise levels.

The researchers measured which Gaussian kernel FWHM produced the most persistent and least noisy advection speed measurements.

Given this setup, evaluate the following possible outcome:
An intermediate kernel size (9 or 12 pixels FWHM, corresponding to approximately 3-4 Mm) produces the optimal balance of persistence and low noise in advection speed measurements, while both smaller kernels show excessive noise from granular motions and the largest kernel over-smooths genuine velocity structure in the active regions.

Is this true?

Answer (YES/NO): NO